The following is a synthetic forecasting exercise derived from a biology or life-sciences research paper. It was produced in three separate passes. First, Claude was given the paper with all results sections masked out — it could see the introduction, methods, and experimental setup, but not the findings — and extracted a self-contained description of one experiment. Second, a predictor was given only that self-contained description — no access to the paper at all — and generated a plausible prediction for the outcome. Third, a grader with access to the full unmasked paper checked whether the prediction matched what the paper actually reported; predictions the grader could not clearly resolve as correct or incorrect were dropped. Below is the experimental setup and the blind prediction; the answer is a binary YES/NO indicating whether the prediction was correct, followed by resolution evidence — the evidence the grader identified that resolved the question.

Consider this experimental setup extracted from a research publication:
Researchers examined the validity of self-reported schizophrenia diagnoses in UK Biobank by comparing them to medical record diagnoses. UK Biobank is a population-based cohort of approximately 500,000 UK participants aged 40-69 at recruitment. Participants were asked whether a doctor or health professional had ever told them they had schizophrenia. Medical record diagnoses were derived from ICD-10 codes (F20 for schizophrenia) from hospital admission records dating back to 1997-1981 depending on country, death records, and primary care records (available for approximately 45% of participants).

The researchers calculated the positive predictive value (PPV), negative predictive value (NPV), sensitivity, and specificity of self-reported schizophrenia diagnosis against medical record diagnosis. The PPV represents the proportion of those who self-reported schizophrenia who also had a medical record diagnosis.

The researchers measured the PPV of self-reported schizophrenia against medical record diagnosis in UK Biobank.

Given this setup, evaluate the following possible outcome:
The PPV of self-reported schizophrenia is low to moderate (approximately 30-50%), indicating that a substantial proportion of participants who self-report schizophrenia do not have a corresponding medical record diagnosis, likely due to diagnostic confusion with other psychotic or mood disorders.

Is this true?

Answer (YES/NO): NO